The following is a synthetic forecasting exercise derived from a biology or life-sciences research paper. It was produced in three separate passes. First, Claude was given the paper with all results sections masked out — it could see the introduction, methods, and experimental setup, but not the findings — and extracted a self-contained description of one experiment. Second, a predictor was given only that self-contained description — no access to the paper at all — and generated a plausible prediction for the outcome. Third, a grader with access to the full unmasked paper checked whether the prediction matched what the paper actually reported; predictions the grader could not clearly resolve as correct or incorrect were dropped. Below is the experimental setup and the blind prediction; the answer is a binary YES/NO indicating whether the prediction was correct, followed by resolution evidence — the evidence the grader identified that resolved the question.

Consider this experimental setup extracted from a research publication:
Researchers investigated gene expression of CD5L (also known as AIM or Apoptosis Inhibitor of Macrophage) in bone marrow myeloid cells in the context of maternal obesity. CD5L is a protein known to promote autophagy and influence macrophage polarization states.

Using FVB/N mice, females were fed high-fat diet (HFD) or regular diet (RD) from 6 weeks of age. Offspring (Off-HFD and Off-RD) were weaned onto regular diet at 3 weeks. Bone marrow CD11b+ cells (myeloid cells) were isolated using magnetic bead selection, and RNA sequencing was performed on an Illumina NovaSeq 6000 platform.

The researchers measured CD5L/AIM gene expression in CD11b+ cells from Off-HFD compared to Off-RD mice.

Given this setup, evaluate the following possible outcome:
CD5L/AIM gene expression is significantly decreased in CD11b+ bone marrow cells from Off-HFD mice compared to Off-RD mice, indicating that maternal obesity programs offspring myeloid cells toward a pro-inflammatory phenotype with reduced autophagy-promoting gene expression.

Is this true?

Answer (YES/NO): NO